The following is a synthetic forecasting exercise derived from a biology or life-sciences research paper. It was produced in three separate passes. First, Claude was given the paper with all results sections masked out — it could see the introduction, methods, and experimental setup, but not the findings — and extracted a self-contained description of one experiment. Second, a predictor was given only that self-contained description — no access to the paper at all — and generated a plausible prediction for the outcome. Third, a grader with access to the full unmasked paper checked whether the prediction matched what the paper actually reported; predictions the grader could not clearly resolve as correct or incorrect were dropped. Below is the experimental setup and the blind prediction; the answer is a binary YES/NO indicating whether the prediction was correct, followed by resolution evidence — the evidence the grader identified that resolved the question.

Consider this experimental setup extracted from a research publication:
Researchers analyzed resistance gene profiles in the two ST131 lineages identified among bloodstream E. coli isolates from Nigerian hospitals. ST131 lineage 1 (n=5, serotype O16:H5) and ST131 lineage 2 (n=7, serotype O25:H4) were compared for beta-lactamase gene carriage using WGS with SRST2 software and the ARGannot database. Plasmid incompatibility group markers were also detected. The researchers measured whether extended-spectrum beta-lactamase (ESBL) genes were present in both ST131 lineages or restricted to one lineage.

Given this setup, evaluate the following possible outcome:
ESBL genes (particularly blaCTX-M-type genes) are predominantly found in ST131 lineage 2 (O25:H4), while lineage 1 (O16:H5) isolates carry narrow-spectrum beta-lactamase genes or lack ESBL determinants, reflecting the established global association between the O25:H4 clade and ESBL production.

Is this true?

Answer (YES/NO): NO